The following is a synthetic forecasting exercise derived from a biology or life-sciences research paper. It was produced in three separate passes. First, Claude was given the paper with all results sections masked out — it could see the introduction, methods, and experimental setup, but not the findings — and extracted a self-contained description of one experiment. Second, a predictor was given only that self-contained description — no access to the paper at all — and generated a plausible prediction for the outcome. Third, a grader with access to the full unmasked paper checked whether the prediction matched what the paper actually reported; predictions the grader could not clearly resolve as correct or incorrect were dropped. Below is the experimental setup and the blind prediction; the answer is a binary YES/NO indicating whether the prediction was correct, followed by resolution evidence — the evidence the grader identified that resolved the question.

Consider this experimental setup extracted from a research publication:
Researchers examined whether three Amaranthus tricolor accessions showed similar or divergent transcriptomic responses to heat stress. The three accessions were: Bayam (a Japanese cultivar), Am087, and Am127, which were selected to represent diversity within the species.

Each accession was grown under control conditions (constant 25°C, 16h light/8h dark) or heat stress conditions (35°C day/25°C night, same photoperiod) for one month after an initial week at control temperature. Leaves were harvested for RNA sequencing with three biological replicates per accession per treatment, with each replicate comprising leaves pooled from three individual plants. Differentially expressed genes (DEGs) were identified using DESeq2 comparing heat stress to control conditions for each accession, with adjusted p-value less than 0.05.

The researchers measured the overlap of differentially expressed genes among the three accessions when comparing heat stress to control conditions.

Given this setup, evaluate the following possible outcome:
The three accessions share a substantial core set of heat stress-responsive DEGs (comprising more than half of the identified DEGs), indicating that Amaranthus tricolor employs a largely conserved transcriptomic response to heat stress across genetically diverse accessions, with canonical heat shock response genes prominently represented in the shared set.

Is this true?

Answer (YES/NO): NO